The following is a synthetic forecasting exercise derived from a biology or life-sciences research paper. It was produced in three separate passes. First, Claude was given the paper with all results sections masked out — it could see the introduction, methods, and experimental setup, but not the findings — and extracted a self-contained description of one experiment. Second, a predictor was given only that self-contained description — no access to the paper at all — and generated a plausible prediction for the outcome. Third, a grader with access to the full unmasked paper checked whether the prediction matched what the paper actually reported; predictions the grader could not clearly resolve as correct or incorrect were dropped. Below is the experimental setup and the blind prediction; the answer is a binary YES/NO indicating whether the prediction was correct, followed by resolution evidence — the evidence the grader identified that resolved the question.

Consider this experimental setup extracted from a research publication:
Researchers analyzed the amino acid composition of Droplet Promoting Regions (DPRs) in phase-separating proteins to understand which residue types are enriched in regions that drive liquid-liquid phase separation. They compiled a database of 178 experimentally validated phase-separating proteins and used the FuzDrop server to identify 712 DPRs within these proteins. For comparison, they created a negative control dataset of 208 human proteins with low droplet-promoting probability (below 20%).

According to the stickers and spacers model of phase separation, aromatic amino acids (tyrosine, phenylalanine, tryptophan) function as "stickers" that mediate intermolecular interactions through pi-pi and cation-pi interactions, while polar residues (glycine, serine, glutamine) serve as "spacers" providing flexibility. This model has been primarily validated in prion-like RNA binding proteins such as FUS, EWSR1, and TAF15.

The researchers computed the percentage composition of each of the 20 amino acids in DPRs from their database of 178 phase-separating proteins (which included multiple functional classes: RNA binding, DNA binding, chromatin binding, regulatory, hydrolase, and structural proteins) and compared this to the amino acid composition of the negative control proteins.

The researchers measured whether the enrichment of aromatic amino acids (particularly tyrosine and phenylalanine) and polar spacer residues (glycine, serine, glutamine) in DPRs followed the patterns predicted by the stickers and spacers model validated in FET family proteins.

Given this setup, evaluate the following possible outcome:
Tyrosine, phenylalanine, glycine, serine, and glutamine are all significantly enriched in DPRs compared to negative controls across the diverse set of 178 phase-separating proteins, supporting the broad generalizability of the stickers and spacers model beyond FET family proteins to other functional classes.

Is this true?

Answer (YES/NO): NO